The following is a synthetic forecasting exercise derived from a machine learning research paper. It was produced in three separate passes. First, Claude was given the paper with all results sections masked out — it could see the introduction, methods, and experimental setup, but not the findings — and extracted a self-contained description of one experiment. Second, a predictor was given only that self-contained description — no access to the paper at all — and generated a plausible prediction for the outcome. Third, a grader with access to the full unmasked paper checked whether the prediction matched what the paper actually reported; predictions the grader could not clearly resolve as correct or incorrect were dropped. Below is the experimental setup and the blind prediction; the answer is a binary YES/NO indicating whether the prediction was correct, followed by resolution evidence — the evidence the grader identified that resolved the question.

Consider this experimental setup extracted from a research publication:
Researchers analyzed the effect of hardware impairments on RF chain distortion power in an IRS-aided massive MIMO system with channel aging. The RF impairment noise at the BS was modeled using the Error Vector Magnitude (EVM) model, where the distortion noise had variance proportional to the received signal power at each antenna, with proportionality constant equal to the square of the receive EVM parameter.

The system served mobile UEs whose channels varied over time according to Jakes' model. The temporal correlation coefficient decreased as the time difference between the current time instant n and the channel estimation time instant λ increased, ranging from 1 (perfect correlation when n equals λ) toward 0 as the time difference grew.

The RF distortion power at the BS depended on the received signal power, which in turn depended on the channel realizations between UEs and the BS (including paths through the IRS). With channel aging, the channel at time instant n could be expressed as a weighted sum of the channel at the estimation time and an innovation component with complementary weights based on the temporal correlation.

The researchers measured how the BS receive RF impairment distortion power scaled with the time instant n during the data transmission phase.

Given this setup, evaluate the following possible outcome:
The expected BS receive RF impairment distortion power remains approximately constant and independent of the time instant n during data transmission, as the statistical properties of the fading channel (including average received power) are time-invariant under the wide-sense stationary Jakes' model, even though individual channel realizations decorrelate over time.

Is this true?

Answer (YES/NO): NO